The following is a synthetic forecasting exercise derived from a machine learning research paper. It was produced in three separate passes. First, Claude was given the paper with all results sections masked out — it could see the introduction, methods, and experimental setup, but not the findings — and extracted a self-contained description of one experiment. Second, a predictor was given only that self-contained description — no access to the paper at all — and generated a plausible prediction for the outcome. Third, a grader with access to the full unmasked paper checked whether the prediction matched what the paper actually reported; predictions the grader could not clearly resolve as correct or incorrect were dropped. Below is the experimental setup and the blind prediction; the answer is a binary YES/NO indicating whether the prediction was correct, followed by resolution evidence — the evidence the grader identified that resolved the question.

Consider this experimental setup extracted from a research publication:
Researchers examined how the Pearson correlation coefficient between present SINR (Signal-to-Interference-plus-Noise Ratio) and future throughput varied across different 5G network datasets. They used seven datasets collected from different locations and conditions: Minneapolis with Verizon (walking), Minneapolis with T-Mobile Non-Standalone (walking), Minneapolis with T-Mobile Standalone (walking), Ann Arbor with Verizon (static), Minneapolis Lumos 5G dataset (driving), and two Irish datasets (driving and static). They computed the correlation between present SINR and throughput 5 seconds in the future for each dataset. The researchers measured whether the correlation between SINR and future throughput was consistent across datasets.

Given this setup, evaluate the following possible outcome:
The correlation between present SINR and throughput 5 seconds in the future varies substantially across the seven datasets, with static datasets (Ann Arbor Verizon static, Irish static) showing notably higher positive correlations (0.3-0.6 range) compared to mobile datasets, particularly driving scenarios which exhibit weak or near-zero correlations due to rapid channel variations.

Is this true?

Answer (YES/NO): NO